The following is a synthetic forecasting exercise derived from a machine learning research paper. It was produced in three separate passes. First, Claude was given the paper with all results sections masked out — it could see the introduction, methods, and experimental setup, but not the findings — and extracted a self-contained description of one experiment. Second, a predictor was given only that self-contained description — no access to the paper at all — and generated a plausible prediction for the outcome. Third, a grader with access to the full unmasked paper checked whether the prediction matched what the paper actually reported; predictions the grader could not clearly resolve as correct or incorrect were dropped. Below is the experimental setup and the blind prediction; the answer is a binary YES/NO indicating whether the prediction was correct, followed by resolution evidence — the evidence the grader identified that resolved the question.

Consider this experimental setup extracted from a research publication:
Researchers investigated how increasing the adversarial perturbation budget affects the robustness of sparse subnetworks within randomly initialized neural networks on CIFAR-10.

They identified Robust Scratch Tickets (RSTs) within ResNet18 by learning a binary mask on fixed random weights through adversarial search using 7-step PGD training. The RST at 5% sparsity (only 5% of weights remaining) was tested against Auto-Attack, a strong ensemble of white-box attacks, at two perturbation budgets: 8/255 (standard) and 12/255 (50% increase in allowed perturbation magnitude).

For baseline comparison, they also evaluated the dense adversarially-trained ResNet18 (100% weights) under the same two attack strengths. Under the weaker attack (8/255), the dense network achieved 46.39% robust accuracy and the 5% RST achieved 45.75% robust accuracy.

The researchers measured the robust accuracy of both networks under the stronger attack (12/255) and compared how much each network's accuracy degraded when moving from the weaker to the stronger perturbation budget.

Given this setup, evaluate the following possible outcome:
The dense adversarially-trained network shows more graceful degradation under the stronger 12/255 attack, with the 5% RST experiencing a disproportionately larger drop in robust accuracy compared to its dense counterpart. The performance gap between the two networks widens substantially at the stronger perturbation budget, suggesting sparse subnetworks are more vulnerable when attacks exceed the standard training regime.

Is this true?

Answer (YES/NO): NO